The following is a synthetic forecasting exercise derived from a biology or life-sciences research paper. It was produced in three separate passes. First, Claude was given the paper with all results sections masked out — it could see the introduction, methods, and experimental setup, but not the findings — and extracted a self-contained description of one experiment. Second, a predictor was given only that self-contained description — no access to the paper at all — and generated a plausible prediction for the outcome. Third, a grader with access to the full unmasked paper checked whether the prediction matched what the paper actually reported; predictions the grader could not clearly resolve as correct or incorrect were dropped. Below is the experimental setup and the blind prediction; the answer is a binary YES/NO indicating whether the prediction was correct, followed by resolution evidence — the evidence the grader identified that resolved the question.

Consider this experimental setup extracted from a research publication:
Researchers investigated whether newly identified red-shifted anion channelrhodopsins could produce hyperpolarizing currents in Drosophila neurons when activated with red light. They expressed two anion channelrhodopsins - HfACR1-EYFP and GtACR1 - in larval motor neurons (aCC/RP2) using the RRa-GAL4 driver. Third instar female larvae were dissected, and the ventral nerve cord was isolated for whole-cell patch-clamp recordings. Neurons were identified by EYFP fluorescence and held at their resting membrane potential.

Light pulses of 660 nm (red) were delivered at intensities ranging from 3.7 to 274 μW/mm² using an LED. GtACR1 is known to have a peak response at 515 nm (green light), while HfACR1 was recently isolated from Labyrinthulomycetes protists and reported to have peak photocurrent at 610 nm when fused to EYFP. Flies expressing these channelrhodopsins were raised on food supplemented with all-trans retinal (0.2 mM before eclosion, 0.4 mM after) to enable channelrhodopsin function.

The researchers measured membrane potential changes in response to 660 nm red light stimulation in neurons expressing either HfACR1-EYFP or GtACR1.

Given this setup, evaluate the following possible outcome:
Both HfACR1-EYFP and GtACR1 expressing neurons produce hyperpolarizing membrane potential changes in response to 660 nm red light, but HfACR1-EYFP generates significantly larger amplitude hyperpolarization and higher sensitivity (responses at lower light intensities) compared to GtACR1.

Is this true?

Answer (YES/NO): NO